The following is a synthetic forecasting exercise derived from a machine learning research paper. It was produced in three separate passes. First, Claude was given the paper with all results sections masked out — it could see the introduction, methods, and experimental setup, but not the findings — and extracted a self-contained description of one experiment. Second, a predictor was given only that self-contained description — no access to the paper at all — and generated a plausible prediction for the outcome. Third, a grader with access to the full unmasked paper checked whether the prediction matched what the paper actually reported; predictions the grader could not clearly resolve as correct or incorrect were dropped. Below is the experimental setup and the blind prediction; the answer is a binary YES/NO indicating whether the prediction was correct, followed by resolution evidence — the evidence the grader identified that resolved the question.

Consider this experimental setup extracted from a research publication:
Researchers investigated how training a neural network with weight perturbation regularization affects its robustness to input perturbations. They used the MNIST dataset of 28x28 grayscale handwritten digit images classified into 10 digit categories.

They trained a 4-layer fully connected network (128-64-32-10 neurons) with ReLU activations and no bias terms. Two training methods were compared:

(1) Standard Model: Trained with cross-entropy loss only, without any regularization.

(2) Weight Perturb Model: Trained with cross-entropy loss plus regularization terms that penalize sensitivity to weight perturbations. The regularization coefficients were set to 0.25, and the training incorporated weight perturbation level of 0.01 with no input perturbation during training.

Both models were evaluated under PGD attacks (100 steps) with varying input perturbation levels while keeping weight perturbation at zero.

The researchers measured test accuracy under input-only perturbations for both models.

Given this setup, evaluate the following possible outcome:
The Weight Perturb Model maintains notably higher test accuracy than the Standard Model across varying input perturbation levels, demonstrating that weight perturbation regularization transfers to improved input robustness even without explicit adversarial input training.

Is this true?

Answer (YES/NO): NO